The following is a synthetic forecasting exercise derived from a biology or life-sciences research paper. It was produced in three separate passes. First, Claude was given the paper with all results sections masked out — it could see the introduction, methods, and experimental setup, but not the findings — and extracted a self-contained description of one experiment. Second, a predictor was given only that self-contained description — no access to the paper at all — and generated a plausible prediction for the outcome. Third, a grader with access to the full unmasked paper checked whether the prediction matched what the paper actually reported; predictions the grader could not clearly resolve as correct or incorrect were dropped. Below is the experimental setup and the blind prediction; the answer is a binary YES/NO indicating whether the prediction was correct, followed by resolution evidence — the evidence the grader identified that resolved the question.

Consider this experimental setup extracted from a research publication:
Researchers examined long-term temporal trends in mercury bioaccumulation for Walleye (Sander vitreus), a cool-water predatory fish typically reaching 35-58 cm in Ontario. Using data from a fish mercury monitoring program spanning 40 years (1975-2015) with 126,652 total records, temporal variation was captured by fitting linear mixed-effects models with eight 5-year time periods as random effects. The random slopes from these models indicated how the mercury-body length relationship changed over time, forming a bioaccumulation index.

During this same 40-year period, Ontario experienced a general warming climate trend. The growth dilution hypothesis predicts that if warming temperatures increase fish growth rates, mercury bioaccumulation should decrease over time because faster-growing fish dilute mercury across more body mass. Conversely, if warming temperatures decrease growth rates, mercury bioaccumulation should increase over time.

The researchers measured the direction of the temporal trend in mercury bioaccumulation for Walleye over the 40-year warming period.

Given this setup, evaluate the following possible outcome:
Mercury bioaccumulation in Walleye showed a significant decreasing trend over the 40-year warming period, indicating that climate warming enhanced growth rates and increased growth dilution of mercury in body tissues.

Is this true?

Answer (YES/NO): NO